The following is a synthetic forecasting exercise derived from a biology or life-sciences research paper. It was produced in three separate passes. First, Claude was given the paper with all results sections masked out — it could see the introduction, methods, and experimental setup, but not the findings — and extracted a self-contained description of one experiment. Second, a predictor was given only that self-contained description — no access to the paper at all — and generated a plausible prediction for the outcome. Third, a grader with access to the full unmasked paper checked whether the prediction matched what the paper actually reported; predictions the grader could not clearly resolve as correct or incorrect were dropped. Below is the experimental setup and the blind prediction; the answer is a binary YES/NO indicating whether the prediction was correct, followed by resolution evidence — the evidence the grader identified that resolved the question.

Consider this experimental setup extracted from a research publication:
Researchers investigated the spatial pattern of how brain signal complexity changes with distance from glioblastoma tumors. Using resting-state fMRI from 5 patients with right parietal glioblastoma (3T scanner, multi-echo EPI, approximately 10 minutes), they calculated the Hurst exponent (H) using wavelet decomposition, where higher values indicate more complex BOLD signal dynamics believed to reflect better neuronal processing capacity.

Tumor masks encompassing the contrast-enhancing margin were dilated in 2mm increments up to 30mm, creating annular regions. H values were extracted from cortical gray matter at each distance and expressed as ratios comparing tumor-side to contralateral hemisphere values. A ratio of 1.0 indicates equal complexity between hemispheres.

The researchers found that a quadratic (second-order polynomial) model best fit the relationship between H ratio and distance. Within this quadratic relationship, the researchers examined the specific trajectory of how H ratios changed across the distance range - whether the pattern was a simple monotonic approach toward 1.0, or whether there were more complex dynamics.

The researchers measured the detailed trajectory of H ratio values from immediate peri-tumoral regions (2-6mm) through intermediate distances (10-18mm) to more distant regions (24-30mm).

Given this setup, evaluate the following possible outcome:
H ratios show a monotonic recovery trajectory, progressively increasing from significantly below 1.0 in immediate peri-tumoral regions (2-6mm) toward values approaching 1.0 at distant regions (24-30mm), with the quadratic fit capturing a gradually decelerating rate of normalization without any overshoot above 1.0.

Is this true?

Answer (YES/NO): NO